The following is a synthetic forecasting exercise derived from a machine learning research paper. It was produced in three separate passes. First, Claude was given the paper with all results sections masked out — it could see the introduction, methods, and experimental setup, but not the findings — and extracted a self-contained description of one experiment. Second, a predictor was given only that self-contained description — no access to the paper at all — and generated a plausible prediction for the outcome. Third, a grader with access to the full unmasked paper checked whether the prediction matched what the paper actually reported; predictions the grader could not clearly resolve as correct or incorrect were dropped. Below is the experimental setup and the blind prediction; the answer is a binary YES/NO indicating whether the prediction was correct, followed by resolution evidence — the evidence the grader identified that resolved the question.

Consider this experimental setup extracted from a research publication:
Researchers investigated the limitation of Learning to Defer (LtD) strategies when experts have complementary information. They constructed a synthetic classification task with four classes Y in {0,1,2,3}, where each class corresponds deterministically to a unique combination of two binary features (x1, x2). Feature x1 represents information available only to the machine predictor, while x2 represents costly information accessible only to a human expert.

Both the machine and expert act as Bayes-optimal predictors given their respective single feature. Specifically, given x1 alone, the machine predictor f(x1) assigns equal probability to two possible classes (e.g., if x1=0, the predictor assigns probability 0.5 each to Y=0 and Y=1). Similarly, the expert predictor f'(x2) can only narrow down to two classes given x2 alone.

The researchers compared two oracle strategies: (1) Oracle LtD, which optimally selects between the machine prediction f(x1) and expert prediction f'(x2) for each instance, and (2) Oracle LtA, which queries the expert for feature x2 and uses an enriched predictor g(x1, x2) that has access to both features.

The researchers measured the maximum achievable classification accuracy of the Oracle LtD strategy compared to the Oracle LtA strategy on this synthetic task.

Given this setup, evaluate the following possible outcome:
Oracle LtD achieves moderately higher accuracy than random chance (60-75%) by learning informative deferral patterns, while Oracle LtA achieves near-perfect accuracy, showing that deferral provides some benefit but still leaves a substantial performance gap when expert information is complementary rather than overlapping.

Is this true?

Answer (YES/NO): NO